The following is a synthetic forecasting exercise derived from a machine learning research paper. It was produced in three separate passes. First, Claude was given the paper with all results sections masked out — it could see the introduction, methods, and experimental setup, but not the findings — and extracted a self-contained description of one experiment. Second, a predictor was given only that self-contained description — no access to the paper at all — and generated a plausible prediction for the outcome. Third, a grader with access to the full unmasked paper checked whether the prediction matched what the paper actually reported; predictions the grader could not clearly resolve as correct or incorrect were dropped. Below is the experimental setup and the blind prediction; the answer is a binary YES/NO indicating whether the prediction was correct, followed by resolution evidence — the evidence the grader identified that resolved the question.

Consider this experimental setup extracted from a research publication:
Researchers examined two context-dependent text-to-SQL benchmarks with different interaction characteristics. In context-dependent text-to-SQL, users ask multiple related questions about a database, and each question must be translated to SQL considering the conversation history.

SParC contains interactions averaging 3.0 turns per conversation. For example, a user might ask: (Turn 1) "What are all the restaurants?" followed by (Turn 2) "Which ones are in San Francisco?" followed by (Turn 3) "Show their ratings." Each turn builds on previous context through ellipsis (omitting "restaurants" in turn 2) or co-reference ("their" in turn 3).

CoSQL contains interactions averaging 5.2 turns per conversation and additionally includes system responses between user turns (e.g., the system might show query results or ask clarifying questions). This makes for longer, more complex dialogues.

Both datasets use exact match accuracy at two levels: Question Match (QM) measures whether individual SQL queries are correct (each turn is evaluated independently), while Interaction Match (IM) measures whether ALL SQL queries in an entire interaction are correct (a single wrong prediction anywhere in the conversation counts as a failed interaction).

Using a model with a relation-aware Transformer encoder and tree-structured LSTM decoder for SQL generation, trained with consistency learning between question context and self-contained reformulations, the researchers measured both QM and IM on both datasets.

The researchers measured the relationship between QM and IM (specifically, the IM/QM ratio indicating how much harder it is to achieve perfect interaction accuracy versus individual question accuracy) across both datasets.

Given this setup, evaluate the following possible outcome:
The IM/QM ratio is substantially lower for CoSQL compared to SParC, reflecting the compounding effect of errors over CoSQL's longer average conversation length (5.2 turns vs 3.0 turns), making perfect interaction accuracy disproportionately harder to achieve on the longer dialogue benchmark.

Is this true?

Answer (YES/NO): YES